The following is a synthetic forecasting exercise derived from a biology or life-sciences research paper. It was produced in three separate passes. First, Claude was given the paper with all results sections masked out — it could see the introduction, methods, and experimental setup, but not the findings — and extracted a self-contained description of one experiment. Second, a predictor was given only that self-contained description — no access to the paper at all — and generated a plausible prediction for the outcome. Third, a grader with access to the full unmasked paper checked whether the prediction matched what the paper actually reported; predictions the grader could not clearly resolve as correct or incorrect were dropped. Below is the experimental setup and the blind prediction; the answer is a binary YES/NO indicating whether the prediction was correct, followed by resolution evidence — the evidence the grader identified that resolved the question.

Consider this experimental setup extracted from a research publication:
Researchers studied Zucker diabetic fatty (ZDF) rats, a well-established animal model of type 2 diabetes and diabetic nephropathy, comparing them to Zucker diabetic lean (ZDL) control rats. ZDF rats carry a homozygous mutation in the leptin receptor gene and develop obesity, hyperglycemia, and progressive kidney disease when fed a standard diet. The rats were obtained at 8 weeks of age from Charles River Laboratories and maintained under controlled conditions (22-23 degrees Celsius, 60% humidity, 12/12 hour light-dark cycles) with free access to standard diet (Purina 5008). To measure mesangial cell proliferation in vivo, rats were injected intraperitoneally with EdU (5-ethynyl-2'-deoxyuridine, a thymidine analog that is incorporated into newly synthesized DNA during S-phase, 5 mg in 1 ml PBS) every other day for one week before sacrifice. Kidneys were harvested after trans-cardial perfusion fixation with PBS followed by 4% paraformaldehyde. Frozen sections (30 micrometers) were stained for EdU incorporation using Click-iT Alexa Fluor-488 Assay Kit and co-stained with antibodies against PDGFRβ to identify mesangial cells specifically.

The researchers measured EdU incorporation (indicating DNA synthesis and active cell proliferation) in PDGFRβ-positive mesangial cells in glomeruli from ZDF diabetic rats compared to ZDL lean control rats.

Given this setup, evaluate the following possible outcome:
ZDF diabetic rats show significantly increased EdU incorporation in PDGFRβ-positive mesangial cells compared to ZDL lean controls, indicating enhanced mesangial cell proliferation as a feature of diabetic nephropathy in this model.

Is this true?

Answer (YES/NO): YES